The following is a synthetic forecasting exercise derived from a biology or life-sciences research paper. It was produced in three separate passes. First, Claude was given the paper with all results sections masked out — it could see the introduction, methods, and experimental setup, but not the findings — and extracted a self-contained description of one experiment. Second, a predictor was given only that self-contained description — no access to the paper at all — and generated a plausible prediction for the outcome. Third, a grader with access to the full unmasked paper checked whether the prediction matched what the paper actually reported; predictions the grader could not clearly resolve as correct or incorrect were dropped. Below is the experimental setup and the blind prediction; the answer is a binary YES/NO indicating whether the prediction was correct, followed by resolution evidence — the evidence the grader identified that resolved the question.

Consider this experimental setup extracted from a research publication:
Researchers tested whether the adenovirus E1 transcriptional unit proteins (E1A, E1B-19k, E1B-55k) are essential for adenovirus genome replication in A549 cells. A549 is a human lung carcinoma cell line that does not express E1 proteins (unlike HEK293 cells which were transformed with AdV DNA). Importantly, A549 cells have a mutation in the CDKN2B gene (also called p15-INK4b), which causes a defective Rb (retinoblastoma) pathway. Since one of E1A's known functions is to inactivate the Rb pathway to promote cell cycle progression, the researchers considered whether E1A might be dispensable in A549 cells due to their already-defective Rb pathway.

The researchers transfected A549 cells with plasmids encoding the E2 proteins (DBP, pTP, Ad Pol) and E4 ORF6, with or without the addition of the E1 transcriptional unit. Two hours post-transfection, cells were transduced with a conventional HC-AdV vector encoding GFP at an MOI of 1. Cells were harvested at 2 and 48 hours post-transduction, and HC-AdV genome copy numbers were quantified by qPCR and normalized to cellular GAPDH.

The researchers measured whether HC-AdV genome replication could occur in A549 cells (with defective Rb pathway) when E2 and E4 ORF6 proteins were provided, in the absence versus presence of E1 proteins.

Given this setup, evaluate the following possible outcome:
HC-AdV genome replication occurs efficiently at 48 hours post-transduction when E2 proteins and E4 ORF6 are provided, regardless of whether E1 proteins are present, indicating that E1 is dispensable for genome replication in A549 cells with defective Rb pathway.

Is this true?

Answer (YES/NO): NO